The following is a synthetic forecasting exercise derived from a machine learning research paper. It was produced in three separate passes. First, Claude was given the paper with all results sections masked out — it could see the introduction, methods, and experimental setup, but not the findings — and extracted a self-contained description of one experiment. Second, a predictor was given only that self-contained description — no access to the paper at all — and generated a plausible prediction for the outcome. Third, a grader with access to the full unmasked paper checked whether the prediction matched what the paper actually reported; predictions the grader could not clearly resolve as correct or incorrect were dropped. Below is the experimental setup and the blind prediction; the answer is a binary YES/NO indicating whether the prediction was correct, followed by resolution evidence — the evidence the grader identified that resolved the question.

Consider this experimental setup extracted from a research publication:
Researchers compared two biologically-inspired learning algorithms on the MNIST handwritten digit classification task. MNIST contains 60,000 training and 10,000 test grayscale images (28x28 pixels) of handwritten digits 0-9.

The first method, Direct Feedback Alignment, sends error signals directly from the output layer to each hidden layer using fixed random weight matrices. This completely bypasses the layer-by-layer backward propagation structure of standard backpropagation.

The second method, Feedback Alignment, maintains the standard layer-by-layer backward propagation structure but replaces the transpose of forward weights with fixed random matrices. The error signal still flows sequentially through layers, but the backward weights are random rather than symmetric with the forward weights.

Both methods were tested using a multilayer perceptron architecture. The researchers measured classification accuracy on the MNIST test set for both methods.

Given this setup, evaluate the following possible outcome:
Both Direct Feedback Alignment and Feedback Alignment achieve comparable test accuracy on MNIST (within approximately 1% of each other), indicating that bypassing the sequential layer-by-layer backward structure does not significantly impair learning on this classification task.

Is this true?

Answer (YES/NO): YES